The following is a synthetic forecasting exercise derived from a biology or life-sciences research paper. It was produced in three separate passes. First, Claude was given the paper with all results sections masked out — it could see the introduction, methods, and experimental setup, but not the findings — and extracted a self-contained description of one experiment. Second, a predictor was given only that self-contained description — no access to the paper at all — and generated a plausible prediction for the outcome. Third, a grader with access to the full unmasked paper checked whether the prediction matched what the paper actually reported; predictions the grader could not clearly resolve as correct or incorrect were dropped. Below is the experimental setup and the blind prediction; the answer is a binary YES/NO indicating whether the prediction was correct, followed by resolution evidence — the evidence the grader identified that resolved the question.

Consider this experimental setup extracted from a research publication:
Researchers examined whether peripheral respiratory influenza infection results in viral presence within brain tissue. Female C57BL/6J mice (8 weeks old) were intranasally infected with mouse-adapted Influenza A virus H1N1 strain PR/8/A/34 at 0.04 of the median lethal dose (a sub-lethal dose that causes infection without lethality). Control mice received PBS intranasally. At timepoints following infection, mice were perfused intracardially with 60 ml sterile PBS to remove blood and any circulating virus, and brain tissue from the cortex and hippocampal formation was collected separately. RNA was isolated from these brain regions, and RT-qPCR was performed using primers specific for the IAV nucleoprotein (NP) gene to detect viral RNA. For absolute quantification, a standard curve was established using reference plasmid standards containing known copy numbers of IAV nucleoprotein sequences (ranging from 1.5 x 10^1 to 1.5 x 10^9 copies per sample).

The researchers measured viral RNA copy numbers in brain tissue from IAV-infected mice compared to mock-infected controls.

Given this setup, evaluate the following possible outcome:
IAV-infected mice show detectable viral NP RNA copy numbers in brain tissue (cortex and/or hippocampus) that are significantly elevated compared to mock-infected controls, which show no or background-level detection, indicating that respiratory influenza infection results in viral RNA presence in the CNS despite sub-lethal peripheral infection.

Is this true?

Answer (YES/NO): NO